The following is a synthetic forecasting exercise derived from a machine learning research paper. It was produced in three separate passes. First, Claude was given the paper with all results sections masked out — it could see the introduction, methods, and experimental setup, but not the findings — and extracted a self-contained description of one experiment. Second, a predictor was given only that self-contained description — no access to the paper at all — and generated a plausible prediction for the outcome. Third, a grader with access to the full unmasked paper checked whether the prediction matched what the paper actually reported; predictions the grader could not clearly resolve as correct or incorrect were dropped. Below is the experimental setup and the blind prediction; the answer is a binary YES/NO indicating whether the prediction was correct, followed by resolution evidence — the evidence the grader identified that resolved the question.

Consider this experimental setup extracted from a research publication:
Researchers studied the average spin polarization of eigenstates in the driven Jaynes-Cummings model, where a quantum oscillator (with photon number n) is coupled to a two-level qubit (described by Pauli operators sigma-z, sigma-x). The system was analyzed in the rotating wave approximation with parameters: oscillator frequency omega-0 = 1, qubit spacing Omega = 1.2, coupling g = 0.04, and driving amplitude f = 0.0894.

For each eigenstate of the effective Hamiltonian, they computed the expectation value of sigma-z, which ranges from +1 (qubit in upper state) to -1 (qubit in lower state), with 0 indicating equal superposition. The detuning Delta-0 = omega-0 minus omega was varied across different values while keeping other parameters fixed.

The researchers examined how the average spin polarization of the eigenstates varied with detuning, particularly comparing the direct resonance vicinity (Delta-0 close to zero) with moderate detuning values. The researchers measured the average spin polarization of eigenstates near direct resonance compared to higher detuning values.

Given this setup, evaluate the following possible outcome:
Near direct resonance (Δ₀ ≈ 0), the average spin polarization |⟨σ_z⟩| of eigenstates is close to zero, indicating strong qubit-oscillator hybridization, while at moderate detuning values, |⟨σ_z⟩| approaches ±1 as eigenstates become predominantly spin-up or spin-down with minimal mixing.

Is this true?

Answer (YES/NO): YES